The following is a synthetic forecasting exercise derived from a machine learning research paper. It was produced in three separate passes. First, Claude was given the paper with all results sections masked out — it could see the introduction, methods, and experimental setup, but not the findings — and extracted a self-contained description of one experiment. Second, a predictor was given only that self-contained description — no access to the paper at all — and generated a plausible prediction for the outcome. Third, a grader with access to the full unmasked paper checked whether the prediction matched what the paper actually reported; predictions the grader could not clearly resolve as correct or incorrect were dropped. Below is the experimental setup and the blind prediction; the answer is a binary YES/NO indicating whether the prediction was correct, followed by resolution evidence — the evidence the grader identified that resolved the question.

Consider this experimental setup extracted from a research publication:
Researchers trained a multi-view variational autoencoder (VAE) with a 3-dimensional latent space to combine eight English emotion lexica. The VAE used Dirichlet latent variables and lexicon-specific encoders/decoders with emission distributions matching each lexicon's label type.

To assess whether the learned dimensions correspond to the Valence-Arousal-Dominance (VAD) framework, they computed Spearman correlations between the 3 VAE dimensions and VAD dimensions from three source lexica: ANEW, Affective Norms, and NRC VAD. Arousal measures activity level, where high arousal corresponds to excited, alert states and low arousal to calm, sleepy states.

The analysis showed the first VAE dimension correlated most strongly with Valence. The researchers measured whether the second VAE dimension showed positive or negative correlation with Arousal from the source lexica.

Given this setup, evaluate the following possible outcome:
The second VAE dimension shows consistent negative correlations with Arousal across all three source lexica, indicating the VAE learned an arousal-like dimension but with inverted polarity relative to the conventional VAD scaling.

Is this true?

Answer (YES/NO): YES